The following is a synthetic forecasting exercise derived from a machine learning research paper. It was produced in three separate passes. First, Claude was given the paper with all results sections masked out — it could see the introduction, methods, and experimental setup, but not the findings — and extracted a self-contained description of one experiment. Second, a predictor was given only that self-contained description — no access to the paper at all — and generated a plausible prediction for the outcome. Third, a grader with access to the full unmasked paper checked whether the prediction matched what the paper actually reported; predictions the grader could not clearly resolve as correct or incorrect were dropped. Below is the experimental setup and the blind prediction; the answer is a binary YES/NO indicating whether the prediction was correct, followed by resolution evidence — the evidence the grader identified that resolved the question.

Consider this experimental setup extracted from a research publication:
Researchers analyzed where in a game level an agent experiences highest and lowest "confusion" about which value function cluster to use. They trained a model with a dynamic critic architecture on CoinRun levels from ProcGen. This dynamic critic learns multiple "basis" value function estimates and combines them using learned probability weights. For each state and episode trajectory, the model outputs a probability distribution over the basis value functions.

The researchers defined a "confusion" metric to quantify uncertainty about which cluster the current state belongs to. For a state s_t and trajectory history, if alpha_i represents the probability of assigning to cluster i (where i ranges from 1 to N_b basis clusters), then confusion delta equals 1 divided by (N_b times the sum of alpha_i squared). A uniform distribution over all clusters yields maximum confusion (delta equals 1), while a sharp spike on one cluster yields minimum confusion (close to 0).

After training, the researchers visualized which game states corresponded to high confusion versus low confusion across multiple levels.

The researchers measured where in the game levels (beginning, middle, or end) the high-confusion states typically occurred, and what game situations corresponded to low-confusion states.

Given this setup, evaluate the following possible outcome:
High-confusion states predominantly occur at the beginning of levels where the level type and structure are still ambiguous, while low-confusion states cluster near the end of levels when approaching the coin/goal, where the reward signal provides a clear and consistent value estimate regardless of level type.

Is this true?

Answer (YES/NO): NO